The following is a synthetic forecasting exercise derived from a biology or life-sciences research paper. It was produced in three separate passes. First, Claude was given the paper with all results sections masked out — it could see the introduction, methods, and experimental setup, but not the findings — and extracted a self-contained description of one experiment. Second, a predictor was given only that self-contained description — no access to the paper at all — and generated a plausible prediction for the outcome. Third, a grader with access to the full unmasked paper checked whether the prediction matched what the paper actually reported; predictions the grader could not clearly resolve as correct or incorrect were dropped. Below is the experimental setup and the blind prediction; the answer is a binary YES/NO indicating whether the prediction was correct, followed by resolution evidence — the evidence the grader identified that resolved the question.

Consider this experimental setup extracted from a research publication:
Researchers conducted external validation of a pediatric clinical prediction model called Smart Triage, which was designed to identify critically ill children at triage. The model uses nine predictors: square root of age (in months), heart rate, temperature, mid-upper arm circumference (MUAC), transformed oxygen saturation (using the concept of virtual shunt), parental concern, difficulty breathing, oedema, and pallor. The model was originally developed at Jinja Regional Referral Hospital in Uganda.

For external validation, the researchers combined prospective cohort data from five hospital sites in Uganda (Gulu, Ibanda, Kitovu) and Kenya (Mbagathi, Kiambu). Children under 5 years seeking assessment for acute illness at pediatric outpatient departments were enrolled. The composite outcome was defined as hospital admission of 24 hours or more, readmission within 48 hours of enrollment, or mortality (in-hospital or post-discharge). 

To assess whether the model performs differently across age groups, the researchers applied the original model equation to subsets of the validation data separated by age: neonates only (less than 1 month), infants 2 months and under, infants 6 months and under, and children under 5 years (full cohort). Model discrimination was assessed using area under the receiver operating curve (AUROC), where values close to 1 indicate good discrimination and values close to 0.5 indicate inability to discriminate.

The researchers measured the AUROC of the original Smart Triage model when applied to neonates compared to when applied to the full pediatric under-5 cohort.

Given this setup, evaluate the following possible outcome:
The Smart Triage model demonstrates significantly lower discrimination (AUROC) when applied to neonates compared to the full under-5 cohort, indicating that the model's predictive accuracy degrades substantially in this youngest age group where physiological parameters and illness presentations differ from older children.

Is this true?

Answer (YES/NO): YES